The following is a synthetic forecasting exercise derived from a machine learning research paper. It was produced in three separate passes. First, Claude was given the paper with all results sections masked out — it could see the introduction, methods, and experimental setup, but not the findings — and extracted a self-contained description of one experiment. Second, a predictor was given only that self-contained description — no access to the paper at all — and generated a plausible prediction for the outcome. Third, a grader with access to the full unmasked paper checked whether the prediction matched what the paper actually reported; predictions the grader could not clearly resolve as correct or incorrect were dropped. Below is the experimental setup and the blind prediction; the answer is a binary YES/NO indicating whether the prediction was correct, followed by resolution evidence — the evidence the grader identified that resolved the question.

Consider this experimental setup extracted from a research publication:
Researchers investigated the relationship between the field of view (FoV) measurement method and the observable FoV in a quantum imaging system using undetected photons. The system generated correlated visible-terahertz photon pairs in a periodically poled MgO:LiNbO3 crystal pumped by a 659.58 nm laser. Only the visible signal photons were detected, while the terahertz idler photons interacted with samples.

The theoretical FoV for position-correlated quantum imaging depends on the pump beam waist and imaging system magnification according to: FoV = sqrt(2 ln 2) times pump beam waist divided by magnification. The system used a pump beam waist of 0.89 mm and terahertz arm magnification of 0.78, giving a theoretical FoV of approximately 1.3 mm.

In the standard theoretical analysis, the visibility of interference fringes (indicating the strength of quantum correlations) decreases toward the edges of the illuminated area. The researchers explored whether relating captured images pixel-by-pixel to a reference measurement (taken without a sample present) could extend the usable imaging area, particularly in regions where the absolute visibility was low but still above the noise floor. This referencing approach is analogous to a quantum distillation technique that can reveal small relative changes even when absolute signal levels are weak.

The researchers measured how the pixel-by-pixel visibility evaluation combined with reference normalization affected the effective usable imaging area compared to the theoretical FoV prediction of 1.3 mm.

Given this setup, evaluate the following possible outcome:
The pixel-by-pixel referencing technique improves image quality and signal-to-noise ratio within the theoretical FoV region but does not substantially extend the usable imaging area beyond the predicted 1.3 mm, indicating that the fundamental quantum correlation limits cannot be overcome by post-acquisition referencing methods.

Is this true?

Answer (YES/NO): NO